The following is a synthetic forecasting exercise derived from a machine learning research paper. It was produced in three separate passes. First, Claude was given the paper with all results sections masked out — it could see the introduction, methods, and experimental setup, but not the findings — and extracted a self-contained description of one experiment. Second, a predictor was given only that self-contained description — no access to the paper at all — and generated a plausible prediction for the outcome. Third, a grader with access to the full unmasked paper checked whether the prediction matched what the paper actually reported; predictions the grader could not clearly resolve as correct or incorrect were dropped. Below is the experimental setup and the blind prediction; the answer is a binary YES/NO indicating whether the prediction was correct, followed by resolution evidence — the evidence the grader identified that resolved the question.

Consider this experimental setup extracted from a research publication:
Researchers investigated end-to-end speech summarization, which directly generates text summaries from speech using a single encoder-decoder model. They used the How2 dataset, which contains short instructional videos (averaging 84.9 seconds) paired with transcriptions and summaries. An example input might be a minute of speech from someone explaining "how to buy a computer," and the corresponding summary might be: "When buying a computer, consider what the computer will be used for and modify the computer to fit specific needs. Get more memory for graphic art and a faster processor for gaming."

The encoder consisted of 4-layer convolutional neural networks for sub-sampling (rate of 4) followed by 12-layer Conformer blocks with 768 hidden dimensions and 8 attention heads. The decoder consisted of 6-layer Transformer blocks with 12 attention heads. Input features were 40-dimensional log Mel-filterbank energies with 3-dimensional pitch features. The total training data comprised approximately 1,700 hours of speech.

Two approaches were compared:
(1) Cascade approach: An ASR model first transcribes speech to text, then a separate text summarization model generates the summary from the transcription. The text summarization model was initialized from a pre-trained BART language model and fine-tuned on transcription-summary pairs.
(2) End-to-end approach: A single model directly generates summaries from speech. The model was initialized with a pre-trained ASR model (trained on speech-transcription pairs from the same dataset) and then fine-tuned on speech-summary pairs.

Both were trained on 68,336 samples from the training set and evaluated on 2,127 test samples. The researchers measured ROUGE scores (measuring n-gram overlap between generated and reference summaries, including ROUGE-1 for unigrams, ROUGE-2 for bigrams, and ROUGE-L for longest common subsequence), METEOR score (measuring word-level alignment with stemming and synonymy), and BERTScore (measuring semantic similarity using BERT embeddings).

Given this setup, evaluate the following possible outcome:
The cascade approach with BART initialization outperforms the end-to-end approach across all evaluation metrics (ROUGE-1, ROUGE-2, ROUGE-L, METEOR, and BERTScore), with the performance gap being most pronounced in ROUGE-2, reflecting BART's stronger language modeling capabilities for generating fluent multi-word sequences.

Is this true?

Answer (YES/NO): NO